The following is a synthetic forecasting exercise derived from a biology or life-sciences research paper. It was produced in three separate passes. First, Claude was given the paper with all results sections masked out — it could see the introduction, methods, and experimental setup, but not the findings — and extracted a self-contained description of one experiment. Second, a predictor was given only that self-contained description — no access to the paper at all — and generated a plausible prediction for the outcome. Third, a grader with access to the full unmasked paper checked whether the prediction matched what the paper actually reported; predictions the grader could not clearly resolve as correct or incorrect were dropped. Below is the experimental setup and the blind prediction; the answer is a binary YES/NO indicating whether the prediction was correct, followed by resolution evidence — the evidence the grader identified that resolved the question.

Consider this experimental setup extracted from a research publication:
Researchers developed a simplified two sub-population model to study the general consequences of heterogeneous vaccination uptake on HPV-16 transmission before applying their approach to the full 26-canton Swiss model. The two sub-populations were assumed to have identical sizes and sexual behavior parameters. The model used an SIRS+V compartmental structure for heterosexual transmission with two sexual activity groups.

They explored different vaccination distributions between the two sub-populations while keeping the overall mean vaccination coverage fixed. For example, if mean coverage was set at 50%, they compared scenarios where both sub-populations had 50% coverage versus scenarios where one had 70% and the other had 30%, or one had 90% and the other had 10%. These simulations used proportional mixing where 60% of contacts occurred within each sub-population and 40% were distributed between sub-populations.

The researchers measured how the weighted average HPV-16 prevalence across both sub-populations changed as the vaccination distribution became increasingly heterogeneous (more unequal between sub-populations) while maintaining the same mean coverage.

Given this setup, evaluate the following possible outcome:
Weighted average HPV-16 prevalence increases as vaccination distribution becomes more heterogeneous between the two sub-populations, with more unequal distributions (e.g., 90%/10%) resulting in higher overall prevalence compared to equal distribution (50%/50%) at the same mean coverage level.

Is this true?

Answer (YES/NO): YES